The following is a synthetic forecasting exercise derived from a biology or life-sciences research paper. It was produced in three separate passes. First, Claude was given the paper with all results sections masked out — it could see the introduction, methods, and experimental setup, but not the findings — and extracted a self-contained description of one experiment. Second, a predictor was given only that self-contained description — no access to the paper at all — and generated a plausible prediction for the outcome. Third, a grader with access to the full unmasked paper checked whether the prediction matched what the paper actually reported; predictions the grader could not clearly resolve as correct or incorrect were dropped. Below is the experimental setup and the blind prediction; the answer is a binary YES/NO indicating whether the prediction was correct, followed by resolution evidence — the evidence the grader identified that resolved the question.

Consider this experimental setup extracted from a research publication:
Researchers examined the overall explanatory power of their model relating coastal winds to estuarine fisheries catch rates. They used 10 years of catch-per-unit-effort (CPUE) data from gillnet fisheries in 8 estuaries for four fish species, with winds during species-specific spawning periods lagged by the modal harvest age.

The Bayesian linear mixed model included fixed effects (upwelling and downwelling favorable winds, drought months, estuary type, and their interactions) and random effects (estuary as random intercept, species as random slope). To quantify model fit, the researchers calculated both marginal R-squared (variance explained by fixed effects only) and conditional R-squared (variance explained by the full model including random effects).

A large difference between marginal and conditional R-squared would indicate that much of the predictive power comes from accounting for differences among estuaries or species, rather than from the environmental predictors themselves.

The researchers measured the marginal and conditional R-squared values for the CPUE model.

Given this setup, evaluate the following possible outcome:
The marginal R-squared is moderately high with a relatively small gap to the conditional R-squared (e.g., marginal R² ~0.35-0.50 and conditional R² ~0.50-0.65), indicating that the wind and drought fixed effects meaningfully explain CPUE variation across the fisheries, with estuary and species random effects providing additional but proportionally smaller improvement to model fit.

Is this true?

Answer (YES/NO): NO